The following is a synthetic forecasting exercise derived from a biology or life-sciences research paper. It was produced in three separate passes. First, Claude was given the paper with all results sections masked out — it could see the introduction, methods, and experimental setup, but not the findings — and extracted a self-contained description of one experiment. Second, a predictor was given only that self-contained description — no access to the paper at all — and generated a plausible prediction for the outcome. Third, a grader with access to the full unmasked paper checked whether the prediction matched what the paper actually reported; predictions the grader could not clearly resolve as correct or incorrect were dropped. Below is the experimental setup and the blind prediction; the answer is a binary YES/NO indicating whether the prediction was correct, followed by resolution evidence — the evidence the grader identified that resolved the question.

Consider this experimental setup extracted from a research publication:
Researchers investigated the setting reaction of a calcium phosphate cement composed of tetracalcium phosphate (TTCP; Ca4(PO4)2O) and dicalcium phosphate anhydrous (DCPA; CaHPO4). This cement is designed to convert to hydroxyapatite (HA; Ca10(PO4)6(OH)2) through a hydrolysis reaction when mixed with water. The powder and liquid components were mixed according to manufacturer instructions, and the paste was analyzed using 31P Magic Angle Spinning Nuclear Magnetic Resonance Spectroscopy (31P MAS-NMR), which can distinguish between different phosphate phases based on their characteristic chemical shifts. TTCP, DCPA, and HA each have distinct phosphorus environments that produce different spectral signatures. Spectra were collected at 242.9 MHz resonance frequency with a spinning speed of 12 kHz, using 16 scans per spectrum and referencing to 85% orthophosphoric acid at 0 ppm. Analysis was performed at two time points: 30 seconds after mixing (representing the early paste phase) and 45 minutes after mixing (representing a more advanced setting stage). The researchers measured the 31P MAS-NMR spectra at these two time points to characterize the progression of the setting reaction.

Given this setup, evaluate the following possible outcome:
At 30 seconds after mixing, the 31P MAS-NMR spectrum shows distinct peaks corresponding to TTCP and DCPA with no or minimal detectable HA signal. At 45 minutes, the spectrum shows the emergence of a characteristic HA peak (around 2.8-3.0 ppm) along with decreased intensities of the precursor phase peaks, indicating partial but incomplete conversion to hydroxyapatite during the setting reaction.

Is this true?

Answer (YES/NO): NO